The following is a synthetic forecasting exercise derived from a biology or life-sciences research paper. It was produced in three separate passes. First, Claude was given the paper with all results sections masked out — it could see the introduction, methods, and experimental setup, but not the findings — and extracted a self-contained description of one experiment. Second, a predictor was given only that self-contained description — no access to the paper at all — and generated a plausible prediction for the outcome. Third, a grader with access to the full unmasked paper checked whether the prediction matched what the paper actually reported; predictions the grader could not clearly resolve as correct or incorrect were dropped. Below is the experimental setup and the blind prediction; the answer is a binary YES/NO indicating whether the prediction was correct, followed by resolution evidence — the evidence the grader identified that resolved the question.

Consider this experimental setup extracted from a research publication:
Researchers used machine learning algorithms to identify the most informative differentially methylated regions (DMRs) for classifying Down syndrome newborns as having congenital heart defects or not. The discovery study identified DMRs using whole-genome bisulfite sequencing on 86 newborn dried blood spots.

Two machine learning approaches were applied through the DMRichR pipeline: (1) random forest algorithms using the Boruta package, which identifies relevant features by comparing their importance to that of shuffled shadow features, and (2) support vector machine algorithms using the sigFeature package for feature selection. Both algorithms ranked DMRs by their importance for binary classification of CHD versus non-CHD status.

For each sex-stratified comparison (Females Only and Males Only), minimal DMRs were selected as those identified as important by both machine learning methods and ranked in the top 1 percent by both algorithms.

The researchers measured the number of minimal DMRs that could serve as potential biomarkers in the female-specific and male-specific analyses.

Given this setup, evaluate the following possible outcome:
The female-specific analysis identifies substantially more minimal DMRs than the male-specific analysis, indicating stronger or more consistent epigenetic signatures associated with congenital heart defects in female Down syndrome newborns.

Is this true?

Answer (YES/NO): NO